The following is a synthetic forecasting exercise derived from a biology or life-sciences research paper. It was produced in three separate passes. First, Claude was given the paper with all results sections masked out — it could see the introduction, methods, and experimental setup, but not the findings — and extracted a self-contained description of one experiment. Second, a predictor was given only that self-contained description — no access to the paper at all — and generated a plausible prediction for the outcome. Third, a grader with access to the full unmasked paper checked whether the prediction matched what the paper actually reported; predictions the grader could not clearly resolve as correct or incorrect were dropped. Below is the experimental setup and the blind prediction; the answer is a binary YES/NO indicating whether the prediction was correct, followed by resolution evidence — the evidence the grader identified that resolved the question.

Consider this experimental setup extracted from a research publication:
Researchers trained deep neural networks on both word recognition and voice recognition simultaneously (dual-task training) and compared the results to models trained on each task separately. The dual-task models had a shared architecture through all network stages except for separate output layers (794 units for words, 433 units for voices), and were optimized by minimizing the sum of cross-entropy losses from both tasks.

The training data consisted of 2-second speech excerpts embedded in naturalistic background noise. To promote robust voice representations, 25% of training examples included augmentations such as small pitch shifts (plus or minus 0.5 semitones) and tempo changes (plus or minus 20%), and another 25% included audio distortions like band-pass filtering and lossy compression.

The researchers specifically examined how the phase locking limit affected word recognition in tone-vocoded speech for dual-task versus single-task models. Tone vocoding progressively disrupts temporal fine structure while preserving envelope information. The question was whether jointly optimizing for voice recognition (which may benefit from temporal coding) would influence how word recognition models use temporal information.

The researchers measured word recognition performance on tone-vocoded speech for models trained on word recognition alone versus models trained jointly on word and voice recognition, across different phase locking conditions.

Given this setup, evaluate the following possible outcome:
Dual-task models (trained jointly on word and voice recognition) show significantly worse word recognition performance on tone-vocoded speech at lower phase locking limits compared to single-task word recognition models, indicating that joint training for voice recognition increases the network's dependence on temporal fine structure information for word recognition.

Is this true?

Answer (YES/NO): NO